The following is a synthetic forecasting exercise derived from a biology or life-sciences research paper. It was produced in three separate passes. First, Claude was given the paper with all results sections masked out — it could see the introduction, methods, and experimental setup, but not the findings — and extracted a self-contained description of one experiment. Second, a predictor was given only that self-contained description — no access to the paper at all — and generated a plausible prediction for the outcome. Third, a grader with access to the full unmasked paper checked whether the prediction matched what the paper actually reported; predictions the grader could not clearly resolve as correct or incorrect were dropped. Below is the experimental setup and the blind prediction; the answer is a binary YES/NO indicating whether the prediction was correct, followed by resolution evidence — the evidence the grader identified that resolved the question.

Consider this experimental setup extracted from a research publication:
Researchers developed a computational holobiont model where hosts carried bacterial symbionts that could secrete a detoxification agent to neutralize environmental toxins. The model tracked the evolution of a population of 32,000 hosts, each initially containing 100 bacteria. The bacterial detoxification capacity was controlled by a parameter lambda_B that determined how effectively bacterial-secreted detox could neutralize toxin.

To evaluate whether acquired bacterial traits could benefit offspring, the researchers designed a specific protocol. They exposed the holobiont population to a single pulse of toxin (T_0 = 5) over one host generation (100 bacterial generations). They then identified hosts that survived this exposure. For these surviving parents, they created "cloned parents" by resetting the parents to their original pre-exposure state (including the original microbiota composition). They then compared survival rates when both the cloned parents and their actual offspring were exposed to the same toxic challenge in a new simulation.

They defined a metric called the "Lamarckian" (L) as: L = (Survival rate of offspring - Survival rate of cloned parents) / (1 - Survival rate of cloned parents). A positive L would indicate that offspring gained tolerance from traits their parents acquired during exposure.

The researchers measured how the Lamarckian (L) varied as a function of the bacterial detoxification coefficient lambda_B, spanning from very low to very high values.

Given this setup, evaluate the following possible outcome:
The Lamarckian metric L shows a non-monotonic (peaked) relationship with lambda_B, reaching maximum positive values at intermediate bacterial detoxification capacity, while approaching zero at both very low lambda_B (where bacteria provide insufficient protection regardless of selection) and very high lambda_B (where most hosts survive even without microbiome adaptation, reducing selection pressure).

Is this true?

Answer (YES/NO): NO